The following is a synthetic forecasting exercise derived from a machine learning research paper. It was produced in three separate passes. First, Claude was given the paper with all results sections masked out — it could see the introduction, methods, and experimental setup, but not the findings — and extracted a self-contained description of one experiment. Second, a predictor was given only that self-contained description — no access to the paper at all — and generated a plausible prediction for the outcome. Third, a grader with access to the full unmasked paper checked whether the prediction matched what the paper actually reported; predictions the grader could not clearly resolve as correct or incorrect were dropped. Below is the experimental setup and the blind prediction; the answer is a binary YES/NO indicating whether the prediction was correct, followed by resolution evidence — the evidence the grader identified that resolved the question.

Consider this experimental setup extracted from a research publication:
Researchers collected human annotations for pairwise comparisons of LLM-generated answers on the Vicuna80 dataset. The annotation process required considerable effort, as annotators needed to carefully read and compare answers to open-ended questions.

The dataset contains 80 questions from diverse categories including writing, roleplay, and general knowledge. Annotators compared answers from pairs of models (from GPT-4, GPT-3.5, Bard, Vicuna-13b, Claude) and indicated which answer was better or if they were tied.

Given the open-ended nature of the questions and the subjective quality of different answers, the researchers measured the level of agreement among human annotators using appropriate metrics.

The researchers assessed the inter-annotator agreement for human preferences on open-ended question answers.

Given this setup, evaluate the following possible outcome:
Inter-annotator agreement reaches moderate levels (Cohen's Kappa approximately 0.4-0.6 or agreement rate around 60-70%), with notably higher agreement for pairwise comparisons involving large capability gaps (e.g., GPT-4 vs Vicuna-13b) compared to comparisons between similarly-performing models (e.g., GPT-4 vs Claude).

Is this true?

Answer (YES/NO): NO